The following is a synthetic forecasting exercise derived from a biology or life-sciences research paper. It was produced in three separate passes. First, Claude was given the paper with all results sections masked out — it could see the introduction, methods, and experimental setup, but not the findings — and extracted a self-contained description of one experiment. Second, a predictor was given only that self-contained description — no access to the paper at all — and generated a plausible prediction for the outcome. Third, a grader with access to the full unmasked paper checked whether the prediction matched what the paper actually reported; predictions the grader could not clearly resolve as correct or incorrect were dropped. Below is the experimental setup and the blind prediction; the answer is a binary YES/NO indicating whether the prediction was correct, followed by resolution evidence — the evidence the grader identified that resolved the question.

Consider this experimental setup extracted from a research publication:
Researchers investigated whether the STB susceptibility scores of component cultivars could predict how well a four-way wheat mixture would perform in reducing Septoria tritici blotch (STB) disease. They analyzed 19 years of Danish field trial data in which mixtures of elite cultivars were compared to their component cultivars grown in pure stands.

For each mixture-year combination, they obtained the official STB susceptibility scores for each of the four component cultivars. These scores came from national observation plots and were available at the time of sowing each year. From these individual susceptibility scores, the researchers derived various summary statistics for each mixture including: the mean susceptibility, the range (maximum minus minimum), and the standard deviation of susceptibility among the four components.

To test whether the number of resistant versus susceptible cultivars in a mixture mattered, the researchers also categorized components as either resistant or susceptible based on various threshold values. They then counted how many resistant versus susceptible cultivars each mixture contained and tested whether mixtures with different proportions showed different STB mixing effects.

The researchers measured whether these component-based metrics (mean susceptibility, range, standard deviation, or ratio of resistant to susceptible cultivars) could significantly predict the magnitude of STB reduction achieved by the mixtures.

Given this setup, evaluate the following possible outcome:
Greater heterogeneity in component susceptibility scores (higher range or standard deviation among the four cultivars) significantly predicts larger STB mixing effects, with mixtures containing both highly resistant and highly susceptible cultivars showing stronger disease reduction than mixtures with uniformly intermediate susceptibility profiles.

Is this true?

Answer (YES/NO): NO